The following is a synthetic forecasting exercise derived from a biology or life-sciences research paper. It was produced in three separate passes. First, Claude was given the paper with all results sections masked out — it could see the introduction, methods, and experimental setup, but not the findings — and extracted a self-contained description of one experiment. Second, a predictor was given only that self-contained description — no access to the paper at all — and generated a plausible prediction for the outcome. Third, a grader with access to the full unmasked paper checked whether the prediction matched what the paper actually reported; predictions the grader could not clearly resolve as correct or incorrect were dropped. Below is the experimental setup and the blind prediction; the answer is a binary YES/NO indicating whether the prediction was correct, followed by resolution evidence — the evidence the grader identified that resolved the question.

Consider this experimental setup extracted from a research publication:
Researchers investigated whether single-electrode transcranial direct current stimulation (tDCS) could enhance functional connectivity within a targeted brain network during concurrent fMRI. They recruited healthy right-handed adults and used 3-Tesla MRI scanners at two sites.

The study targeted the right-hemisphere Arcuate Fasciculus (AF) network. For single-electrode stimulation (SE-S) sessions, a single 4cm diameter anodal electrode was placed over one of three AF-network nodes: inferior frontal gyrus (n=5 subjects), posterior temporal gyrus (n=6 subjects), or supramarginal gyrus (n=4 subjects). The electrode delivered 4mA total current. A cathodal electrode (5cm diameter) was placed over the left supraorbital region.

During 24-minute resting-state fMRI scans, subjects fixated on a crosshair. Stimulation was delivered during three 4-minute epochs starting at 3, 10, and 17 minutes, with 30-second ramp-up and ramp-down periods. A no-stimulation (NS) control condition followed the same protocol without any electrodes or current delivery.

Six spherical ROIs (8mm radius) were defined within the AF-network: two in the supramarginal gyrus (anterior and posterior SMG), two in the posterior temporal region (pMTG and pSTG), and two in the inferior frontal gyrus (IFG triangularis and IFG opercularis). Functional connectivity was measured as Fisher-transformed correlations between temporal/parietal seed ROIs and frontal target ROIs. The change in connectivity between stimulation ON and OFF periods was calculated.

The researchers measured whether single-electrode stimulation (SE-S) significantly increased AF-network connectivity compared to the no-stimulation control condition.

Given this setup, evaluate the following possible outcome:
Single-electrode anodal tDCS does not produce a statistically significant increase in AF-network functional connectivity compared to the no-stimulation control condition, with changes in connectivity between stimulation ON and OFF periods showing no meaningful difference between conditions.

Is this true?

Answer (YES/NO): NO